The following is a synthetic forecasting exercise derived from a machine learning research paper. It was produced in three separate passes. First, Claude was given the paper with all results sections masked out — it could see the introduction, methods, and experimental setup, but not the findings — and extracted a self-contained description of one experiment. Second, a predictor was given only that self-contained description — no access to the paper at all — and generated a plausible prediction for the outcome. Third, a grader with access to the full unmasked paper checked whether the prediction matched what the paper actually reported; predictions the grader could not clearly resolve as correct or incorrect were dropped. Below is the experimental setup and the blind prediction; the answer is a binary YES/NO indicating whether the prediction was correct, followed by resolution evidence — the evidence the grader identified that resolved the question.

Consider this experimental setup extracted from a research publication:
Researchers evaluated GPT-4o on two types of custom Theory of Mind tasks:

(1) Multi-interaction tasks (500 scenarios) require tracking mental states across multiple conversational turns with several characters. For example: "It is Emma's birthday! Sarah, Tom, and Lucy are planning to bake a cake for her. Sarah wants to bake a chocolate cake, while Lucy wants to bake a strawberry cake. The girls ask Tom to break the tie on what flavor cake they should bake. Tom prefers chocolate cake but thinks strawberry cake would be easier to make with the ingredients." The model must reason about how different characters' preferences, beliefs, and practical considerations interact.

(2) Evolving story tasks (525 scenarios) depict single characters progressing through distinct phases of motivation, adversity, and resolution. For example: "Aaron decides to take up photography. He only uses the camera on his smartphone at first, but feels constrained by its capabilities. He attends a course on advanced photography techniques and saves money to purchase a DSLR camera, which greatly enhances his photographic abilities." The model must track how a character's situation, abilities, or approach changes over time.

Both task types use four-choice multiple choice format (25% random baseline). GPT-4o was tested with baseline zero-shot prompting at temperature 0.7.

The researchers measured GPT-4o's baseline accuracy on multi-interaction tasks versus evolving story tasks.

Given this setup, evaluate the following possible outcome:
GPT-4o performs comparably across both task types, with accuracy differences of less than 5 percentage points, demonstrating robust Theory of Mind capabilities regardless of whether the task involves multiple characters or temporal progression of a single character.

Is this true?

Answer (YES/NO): NO